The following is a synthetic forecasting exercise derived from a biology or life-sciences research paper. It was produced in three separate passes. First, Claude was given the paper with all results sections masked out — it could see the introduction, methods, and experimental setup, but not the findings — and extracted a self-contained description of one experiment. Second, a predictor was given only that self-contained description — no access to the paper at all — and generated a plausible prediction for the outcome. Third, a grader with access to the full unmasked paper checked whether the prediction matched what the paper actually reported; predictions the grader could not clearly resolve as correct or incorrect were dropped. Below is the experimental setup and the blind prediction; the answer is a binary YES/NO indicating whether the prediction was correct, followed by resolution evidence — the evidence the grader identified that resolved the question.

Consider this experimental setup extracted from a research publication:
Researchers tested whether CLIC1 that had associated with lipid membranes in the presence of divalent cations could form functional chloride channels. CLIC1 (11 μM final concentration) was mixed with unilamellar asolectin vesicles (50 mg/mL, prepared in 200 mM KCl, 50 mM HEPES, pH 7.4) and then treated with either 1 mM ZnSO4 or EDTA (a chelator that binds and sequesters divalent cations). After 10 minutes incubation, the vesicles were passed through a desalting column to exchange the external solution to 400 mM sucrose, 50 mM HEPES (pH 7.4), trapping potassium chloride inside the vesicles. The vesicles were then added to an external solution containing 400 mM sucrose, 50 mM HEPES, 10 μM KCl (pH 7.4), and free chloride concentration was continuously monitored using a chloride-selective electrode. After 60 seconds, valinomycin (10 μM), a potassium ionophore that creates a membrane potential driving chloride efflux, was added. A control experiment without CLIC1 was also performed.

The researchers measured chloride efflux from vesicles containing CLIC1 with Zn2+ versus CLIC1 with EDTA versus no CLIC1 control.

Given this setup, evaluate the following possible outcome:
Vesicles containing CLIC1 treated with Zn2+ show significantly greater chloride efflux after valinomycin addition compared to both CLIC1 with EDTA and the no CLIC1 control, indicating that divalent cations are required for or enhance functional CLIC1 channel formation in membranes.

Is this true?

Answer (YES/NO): YES